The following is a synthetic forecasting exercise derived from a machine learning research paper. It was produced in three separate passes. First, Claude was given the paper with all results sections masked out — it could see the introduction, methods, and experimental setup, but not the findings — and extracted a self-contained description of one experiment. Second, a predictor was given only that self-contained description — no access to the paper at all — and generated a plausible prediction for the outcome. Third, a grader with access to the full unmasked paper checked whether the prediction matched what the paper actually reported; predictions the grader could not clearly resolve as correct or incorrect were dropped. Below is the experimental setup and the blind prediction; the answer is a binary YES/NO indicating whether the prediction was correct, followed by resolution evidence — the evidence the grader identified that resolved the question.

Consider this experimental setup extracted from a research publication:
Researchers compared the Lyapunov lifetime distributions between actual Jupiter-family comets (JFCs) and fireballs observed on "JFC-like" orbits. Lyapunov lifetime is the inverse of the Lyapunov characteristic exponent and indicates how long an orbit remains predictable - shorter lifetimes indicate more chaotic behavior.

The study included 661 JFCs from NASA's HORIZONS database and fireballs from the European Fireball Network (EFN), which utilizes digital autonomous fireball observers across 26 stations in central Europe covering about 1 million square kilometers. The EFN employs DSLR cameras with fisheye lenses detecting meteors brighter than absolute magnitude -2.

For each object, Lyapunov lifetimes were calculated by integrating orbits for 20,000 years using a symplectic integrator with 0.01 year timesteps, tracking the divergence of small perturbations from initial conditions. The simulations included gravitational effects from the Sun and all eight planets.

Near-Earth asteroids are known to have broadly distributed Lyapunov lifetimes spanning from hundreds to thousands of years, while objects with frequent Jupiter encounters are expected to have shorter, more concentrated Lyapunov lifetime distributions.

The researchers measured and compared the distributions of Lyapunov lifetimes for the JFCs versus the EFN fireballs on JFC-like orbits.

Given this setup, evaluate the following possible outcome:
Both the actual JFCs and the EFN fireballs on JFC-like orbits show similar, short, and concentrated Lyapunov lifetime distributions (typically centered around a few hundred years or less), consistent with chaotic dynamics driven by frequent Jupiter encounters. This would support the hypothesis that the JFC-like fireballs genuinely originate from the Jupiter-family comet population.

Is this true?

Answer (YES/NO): NO